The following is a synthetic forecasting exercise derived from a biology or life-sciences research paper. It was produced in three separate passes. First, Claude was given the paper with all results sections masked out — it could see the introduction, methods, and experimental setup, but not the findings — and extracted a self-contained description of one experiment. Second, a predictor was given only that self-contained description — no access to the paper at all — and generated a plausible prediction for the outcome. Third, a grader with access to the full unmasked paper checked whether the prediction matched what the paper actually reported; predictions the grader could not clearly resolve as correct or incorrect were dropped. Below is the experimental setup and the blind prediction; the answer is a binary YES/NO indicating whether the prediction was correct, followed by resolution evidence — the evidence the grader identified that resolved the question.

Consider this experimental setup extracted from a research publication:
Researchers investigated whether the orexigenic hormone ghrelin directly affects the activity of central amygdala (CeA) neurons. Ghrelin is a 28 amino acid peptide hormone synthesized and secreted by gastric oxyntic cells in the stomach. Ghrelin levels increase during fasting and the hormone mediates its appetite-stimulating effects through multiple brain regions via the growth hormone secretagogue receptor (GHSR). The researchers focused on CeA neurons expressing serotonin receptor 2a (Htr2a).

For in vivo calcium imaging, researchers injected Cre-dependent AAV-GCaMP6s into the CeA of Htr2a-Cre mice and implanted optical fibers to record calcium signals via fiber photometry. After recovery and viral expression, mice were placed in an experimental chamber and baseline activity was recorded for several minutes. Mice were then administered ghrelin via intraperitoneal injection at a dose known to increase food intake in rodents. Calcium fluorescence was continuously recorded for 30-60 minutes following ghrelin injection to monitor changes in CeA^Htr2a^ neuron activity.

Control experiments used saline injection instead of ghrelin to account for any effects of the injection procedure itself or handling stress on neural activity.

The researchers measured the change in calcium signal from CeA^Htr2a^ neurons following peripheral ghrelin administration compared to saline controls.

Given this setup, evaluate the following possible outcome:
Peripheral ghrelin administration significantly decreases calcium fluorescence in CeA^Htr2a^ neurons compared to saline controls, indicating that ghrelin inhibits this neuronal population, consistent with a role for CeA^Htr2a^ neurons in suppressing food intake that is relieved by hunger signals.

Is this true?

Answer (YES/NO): NO